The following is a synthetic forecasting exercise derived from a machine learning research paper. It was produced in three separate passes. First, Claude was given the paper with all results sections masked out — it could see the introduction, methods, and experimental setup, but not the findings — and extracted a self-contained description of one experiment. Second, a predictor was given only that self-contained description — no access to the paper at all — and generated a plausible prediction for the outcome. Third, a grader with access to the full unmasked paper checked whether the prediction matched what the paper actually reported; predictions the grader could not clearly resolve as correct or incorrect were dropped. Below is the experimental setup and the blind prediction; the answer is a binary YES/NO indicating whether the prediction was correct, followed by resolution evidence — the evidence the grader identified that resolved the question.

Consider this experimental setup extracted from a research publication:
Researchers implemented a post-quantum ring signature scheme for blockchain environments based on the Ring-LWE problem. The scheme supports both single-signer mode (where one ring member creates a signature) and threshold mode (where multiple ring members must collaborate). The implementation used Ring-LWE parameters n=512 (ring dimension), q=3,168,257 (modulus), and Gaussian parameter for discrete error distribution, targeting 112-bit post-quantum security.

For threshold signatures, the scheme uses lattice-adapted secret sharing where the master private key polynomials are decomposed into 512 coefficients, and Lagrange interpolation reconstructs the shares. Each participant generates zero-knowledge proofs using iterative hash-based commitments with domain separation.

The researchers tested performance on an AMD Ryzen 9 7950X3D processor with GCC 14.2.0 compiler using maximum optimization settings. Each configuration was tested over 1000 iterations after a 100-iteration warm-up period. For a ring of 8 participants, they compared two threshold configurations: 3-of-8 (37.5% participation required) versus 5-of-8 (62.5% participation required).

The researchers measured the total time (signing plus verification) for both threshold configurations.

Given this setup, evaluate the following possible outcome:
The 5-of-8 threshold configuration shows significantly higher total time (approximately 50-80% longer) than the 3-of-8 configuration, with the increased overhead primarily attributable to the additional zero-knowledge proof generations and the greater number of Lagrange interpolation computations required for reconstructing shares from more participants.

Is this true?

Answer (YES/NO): NO